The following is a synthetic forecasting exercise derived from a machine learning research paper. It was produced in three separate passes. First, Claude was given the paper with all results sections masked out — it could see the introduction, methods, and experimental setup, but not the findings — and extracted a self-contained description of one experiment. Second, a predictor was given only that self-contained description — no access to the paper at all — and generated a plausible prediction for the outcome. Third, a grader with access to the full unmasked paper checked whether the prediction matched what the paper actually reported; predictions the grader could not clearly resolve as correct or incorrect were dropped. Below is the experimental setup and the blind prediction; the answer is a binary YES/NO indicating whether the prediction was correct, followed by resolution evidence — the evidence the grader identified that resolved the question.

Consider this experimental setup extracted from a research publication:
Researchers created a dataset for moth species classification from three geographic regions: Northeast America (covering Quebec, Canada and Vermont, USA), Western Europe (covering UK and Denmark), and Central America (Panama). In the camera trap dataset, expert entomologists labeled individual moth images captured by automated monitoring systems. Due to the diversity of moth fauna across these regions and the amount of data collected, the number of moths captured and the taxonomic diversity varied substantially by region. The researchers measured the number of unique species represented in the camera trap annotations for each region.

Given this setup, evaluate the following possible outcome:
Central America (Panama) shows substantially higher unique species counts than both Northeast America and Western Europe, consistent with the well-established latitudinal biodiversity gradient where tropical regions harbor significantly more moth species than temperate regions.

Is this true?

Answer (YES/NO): NO